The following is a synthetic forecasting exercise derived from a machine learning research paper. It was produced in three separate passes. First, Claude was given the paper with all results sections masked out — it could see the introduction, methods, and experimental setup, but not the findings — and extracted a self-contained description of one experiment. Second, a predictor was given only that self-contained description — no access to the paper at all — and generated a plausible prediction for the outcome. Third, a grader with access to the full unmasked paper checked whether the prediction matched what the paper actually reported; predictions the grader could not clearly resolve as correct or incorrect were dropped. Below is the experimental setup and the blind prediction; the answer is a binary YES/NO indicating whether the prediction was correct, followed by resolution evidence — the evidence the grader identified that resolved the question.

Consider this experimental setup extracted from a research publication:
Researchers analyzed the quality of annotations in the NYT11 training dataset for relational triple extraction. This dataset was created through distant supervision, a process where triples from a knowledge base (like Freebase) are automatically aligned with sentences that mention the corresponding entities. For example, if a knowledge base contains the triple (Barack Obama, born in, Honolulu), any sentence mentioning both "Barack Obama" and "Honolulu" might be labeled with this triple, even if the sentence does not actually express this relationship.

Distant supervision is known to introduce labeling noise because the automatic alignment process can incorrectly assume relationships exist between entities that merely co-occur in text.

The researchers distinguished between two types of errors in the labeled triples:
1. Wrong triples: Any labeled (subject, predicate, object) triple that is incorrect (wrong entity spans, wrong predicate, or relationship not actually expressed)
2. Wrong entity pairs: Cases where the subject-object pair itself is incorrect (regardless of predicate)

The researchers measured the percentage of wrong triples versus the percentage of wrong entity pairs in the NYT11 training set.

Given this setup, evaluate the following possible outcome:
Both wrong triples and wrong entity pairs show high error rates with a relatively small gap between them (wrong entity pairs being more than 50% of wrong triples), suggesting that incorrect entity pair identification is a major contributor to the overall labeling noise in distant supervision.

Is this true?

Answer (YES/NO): NO